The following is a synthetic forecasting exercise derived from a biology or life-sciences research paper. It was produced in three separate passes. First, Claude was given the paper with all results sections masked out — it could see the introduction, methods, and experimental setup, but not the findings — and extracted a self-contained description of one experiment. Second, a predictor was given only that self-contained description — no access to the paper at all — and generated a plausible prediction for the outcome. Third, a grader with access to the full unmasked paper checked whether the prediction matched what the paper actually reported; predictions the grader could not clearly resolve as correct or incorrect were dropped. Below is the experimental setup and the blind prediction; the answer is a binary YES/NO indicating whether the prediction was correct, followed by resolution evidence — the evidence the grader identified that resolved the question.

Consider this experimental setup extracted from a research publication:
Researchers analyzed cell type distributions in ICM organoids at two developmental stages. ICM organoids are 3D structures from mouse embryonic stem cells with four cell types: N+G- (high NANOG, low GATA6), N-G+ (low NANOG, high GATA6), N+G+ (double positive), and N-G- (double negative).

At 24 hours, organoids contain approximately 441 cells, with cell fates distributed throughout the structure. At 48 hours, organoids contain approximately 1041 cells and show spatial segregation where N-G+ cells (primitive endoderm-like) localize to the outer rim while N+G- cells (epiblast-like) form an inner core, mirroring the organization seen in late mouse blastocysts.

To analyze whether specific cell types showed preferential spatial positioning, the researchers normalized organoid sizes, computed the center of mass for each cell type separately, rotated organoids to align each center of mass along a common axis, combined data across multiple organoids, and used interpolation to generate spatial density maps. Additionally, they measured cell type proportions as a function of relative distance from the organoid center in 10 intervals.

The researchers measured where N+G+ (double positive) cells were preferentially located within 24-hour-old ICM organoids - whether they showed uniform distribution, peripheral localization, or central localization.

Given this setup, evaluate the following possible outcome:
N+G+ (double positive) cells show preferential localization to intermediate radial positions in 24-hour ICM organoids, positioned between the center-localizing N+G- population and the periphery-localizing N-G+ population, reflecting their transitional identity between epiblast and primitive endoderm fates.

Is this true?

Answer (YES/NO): NO